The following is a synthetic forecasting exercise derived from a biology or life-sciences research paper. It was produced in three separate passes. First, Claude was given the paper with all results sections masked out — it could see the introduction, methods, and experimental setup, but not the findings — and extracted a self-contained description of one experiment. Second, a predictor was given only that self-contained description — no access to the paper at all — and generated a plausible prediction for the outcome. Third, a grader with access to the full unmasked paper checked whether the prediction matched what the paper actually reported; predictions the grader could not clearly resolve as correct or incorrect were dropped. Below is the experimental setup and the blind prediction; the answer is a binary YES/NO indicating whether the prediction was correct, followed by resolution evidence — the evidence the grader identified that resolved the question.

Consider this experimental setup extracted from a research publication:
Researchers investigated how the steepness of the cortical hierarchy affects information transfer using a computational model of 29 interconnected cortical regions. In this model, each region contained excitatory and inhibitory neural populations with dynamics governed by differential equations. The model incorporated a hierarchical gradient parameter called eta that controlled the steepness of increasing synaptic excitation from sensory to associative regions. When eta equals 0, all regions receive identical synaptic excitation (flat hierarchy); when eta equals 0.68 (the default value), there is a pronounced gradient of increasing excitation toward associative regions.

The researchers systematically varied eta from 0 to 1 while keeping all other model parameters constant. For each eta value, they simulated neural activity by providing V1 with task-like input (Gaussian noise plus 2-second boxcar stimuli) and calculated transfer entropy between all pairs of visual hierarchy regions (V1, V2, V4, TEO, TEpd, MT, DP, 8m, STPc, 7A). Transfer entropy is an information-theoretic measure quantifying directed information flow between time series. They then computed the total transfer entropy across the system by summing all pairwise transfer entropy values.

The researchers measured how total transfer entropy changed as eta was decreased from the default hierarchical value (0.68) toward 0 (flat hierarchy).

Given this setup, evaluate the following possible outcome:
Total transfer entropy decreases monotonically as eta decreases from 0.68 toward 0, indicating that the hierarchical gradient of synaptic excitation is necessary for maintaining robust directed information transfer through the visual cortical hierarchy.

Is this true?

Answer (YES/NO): NO